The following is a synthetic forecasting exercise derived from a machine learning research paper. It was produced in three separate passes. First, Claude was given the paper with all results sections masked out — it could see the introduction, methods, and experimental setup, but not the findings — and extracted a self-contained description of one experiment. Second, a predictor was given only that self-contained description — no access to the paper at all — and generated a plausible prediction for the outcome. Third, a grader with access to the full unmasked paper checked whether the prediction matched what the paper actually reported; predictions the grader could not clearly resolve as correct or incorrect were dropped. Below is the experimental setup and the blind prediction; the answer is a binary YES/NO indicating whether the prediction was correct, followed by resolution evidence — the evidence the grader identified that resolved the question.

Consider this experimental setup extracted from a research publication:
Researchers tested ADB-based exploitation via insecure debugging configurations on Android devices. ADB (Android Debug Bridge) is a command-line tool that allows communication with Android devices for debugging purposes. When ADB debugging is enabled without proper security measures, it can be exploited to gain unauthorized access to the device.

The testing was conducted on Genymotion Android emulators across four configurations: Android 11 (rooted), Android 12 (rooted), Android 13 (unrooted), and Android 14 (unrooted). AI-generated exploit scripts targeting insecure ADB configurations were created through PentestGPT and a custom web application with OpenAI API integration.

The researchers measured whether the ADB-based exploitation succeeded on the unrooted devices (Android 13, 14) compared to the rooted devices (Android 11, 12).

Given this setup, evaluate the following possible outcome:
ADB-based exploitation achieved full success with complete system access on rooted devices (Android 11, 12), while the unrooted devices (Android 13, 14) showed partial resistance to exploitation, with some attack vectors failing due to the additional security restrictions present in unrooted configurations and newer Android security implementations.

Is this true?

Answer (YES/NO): NO